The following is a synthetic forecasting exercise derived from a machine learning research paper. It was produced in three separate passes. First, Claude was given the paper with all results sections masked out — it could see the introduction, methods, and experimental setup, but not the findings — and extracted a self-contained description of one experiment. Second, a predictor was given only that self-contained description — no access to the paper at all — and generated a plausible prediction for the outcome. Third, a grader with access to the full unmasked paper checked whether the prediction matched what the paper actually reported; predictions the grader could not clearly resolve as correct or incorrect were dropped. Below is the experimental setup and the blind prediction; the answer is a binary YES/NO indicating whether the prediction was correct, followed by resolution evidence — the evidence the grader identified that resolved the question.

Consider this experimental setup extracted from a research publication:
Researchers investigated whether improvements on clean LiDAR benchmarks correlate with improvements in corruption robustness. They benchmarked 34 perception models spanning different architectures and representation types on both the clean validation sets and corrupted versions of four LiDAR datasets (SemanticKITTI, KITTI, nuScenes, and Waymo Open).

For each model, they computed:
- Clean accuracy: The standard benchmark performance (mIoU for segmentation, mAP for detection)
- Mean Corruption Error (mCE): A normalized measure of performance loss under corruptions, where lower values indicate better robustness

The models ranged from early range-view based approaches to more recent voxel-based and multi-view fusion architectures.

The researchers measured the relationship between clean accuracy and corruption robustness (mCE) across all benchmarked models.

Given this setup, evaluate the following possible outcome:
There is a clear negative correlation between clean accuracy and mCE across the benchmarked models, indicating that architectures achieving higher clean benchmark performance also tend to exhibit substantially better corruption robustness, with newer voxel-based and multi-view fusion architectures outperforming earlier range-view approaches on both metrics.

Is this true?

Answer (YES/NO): NO